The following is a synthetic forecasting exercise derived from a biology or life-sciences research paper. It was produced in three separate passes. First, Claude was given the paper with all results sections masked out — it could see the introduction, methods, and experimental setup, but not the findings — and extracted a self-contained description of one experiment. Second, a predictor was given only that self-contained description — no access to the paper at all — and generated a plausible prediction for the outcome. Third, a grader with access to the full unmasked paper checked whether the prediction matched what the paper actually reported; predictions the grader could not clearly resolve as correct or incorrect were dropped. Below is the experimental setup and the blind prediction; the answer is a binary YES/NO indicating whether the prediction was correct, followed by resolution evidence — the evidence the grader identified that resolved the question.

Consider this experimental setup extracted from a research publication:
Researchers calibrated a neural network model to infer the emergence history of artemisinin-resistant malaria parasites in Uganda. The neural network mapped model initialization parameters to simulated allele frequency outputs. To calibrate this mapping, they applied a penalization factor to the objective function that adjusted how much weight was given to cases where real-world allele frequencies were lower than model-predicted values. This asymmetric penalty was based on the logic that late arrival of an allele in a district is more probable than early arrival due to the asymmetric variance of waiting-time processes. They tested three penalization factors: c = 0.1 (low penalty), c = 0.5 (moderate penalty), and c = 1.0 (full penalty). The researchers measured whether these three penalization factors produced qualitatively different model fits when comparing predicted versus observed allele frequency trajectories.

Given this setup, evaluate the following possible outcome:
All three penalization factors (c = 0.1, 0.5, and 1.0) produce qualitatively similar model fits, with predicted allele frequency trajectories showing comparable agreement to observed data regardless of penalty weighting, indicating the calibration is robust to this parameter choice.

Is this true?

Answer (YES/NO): YES